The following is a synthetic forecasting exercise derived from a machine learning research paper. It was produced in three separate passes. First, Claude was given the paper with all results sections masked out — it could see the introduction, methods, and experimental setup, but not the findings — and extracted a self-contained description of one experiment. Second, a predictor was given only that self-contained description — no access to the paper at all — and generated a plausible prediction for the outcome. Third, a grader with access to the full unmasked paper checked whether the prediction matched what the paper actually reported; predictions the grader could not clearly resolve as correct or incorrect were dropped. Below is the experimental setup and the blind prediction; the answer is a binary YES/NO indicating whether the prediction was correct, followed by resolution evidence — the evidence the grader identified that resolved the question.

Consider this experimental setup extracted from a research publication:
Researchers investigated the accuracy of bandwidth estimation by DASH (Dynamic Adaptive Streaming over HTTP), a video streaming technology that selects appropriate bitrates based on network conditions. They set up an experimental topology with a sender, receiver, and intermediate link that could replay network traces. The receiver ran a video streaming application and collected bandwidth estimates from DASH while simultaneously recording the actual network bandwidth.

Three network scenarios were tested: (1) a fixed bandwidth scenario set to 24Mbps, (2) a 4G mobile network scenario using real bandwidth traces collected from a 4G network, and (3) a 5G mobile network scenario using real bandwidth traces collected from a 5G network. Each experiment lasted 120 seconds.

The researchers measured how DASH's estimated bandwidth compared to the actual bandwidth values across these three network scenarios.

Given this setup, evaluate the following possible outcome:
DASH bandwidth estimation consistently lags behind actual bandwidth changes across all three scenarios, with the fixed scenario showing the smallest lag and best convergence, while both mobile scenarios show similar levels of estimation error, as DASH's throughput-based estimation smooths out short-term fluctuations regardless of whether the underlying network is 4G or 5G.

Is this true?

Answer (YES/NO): NO